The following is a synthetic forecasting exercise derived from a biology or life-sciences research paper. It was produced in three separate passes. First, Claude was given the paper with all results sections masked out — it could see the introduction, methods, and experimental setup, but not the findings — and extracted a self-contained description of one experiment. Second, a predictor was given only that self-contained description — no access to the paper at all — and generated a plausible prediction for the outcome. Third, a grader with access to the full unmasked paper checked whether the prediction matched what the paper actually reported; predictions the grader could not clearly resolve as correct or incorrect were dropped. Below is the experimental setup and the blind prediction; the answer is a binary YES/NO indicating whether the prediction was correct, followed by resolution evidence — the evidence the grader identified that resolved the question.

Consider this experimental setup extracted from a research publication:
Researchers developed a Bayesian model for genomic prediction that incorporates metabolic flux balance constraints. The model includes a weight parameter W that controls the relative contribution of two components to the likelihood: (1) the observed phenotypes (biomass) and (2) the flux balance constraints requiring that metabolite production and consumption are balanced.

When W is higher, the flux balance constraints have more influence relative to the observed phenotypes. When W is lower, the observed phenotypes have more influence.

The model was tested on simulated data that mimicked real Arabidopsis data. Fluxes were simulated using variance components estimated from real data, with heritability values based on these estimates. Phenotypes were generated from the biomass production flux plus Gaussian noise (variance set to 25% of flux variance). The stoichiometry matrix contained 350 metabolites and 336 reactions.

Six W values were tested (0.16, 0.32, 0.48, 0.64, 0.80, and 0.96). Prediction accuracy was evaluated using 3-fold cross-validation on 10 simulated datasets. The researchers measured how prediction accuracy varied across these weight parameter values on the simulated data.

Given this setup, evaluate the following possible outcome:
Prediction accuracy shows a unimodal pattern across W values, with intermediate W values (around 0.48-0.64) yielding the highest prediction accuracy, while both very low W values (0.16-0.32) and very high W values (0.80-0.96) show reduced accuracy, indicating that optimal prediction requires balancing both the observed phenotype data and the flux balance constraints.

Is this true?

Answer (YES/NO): YES